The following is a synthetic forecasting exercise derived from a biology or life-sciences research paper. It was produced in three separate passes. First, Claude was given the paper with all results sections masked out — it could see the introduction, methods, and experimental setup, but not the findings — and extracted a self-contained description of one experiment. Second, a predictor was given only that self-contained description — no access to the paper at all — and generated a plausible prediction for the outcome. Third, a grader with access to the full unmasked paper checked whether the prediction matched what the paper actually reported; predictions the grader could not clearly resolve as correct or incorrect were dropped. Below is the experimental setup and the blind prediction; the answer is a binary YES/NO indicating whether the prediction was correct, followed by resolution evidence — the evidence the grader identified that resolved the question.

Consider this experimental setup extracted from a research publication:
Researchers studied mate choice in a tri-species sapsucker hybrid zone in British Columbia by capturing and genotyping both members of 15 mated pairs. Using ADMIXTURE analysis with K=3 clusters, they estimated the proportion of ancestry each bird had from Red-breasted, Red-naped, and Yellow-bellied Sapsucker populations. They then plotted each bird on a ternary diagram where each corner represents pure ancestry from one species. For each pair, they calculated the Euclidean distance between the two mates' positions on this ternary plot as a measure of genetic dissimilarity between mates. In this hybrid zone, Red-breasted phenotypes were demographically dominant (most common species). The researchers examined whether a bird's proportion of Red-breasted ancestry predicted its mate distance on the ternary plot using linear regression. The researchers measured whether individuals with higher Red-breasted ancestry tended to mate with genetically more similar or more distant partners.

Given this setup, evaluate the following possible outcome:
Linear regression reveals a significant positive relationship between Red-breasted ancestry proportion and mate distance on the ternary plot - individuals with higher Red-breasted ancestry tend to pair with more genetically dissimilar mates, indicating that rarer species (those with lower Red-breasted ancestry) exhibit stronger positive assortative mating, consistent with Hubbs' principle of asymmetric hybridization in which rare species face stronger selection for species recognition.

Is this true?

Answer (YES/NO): NO